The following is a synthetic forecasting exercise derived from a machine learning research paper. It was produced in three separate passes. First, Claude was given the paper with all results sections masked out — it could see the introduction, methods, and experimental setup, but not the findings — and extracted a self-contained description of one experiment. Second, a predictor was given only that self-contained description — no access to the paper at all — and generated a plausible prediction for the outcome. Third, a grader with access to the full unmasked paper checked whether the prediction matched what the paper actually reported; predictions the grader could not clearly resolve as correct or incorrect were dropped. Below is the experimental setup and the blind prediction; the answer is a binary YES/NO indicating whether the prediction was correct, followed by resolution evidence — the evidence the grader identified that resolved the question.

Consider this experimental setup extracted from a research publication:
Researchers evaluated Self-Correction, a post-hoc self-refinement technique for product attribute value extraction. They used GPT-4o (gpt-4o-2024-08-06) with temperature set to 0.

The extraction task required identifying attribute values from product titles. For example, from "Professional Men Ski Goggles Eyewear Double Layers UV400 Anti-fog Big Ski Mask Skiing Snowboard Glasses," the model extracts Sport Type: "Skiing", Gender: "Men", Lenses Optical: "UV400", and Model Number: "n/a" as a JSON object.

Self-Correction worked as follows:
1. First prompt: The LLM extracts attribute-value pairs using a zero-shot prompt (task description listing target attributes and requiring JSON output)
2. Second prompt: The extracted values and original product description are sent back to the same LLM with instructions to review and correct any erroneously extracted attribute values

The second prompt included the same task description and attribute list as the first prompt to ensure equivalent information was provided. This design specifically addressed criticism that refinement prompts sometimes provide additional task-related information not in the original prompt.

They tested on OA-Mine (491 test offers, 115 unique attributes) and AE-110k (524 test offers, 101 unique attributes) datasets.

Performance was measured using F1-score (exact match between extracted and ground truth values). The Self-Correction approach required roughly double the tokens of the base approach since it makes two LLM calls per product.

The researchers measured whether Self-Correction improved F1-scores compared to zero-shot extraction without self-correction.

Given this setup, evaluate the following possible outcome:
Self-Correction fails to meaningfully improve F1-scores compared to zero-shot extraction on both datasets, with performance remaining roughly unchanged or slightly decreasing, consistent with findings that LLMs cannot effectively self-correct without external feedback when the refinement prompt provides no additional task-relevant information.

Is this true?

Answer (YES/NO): YES